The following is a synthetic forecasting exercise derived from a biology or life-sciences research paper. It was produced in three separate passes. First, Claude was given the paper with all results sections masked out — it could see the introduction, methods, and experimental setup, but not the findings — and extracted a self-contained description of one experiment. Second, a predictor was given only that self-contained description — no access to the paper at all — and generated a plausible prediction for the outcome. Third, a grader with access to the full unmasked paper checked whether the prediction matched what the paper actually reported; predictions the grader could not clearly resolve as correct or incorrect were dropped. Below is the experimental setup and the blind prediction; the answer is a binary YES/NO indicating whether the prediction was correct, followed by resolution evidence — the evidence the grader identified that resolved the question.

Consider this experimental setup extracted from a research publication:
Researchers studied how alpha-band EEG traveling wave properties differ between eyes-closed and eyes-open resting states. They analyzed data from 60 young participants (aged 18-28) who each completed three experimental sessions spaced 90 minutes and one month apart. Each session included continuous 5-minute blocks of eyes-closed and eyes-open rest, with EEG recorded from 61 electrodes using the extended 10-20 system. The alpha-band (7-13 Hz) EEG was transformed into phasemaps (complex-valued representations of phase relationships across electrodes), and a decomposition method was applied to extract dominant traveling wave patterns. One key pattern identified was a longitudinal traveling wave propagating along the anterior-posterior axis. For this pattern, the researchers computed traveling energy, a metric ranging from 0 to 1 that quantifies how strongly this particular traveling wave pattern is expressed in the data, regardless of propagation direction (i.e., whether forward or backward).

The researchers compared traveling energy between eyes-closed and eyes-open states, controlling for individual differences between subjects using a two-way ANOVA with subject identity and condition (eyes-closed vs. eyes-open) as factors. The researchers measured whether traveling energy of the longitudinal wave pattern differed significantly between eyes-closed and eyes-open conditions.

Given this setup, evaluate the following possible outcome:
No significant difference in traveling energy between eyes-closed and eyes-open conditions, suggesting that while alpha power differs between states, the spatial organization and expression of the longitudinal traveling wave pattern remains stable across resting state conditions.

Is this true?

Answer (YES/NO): NO